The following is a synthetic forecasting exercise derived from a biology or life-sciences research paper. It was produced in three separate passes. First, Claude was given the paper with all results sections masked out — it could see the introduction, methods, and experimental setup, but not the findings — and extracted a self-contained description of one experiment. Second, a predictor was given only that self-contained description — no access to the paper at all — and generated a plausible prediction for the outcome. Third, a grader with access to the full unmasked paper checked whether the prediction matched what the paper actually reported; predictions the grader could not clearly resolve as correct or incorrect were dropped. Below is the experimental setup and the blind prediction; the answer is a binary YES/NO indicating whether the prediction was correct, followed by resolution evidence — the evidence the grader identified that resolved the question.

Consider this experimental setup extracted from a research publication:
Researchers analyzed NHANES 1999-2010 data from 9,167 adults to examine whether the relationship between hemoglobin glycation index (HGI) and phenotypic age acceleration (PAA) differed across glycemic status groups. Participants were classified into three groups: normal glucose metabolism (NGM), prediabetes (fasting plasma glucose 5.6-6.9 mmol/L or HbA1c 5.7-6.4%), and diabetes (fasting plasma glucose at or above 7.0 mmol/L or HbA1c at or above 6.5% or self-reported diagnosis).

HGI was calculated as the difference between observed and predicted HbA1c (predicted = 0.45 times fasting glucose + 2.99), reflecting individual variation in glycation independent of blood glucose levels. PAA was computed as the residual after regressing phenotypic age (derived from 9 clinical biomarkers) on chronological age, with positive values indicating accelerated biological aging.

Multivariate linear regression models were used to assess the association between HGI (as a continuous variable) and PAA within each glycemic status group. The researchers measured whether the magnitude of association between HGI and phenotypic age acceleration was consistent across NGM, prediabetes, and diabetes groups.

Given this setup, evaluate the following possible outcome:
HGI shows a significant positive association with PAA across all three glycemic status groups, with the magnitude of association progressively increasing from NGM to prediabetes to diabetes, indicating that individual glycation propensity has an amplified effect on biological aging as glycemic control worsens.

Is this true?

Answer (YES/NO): NO